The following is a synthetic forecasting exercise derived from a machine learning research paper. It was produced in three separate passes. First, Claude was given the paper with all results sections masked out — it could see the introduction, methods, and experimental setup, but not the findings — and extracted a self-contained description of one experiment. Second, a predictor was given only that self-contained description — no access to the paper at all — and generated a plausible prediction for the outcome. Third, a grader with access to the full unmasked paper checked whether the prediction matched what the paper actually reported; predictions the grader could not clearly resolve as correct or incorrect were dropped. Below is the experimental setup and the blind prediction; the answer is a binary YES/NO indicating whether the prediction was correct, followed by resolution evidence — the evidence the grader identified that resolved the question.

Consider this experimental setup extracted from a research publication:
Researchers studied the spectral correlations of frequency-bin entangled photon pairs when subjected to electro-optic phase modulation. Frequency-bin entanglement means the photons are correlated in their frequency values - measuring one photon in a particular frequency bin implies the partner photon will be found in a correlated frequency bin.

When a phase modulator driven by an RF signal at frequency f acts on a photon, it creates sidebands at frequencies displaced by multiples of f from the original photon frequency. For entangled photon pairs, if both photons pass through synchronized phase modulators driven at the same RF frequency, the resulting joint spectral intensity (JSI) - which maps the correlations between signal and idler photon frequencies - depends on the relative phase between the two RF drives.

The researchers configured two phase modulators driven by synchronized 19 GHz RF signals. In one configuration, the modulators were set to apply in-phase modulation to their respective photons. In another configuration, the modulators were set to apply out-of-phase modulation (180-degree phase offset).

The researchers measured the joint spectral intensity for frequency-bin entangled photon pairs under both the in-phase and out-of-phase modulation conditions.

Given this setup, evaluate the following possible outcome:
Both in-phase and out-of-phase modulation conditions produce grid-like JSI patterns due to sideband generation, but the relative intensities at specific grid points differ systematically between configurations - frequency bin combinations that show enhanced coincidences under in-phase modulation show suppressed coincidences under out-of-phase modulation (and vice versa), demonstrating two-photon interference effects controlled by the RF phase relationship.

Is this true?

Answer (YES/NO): NO